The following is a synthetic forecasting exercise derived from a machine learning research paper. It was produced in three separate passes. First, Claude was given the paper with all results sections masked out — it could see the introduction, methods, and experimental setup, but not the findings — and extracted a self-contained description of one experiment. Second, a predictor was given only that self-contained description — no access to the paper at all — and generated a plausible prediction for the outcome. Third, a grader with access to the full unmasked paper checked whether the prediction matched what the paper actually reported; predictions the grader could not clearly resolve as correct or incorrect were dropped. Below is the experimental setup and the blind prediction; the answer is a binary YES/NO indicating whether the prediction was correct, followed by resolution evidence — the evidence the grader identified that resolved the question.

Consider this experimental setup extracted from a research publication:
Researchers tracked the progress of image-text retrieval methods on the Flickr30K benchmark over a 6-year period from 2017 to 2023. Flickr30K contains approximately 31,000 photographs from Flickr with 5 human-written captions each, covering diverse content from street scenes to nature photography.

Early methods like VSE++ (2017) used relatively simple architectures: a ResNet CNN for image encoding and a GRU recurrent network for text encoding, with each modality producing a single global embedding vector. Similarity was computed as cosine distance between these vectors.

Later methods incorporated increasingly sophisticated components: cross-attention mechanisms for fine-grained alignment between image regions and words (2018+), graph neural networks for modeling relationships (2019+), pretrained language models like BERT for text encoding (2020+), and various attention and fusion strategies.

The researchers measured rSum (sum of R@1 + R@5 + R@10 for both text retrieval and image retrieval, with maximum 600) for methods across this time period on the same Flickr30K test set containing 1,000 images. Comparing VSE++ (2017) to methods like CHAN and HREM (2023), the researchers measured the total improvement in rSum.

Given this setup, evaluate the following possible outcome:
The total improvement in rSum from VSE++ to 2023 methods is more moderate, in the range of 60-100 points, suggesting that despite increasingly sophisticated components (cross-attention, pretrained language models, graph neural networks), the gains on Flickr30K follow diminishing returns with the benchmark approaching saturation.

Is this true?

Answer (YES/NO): NO